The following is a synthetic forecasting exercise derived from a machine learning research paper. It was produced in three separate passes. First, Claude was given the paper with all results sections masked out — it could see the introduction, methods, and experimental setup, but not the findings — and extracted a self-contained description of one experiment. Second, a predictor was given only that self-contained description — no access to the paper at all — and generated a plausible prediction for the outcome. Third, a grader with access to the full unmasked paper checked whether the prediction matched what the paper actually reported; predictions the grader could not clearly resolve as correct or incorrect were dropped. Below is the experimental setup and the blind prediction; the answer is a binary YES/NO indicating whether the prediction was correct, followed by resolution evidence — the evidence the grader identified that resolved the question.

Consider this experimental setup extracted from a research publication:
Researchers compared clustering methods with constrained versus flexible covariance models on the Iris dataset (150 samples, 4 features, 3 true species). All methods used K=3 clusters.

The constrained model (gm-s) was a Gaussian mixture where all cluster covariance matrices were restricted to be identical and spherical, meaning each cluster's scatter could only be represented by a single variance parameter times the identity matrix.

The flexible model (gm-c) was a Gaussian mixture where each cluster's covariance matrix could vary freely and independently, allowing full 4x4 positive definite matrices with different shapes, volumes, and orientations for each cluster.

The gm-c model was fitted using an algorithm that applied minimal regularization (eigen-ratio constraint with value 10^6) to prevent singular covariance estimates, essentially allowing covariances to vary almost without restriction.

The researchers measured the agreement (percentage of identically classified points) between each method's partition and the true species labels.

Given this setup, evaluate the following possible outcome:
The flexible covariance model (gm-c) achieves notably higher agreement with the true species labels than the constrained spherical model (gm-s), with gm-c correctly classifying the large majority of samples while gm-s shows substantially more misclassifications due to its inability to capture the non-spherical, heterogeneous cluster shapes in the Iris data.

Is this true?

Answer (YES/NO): NO